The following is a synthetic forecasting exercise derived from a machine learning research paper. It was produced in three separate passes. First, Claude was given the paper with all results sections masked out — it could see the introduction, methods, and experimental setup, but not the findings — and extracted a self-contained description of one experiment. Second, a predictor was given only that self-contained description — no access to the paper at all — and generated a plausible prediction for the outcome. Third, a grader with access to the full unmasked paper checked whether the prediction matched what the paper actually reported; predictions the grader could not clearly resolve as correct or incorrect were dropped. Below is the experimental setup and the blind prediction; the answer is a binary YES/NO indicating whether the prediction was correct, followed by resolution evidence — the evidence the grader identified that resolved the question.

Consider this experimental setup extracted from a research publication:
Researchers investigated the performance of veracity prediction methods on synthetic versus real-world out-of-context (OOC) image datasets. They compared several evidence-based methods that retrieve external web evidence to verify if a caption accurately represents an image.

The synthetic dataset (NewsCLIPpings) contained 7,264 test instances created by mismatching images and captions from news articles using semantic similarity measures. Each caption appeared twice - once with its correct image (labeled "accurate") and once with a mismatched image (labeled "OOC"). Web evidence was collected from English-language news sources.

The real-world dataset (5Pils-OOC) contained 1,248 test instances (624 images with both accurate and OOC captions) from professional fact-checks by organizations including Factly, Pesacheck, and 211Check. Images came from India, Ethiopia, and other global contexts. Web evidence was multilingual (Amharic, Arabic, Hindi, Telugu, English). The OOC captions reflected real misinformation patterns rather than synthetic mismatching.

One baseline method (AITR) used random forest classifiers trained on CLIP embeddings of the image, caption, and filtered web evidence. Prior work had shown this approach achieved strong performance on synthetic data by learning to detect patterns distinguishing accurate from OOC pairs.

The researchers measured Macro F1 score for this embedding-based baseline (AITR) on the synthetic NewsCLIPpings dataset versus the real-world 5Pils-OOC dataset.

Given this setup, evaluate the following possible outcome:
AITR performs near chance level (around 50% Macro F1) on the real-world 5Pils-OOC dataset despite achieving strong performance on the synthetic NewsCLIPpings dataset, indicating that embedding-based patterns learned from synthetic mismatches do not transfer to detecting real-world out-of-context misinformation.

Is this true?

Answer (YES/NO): YES